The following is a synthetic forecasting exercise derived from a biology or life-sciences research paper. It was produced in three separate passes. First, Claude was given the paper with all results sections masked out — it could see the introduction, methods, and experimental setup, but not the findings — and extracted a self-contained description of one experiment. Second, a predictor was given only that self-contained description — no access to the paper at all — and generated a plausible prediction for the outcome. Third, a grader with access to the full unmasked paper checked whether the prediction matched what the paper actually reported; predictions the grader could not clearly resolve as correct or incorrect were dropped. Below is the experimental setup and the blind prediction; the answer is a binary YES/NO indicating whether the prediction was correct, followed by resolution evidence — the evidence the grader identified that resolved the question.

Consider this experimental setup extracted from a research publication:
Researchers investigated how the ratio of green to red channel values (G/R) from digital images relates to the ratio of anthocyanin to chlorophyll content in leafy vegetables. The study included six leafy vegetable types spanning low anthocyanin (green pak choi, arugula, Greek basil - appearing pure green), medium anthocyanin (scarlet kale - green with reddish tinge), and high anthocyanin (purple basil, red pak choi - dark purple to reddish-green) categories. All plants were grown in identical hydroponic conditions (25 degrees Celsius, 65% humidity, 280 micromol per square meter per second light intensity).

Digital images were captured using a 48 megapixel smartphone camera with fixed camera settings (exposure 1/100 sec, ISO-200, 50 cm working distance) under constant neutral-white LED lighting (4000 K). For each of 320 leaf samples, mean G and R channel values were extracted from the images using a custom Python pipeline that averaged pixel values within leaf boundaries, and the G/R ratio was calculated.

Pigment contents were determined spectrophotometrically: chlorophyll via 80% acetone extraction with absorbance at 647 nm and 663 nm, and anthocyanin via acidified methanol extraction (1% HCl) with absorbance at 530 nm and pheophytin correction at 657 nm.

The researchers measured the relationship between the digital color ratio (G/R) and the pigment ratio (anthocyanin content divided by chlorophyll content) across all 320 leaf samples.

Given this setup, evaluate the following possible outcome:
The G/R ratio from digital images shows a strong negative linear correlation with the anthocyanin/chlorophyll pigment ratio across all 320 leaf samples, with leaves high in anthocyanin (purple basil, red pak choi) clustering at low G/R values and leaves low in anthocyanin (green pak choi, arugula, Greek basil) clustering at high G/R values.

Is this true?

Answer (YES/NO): NO